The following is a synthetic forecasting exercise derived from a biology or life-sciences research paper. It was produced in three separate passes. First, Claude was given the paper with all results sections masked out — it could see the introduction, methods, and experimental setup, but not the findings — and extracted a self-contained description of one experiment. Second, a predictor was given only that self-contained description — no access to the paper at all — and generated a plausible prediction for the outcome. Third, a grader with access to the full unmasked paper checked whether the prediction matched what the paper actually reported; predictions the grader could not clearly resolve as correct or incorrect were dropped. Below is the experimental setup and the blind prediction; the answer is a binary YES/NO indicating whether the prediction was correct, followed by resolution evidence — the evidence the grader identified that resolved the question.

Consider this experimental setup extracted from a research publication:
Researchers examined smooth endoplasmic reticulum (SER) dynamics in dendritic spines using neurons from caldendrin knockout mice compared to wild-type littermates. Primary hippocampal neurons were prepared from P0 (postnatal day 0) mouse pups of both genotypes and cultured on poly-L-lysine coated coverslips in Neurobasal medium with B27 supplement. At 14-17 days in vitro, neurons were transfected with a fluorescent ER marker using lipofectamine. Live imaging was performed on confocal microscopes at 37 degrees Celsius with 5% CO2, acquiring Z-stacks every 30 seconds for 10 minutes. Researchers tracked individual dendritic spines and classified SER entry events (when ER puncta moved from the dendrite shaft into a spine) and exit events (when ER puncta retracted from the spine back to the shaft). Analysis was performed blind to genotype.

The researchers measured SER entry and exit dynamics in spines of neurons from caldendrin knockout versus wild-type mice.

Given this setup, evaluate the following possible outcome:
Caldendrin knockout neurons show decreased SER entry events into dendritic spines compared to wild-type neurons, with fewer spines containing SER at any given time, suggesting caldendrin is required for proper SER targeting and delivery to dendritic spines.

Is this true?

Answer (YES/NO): NO